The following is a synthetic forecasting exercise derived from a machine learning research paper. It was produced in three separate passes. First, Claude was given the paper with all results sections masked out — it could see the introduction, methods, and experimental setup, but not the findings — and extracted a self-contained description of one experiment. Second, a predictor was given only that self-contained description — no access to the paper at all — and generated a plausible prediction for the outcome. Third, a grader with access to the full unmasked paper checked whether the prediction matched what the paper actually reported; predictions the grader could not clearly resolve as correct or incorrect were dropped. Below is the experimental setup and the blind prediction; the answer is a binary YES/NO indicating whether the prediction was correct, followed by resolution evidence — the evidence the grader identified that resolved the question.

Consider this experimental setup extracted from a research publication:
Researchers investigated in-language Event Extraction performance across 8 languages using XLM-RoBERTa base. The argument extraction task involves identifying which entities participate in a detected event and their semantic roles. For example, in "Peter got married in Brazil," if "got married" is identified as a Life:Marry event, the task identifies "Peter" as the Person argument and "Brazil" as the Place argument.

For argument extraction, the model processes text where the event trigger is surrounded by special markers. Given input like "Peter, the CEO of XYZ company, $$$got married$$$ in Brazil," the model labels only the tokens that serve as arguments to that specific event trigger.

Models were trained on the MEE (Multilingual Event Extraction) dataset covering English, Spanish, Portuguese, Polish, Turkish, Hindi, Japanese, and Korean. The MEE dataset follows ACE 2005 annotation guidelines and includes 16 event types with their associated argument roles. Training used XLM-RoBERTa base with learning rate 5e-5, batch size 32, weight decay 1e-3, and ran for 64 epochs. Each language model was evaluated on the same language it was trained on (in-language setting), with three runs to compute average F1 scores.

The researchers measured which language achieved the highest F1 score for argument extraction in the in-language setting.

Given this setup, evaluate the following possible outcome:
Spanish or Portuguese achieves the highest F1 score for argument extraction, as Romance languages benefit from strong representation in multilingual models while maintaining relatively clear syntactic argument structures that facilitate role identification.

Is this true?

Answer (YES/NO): NO